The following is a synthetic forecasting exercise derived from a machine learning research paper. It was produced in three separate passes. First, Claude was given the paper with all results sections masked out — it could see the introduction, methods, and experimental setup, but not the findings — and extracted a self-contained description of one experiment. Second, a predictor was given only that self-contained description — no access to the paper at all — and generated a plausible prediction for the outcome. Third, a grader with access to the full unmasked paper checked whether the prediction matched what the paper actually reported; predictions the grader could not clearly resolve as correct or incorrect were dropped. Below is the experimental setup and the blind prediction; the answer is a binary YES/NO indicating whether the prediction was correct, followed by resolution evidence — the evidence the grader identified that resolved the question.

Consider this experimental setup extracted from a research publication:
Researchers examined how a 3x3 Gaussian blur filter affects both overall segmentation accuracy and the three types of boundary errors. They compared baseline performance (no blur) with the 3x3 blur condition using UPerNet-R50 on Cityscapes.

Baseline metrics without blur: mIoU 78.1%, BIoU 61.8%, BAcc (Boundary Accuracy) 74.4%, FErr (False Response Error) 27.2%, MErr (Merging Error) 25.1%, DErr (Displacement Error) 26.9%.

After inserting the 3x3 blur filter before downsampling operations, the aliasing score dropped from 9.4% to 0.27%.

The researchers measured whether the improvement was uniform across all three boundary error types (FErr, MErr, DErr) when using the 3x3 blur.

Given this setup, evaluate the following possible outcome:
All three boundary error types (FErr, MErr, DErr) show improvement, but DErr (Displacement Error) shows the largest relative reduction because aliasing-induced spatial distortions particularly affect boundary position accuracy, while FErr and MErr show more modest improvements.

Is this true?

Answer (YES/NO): NO